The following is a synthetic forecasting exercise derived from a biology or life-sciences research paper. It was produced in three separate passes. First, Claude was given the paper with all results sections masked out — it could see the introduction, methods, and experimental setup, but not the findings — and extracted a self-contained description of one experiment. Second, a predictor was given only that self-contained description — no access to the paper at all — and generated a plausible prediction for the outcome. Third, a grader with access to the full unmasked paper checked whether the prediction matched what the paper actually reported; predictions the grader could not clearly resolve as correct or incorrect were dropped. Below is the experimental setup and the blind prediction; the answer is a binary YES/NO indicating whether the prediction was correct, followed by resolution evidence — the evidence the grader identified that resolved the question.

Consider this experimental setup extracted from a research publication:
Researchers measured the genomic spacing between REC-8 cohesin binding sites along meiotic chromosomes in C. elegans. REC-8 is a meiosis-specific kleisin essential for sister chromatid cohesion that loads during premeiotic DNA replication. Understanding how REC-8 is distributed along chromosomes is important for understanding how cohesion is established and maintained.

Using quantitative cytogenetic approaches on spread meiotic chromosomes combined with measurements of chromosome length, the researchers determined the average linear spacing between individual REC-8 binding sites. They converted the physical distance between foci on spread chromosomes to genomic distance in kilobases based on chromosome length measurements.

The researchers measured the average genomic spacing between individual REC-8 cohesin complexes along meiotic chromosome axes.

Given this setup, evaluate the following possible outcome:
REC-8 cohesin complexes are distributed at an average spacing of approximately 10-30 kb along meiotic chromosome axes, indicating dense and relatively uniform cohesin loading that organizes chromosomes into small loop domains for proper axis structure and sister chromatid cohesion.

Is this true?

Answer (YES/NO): NO